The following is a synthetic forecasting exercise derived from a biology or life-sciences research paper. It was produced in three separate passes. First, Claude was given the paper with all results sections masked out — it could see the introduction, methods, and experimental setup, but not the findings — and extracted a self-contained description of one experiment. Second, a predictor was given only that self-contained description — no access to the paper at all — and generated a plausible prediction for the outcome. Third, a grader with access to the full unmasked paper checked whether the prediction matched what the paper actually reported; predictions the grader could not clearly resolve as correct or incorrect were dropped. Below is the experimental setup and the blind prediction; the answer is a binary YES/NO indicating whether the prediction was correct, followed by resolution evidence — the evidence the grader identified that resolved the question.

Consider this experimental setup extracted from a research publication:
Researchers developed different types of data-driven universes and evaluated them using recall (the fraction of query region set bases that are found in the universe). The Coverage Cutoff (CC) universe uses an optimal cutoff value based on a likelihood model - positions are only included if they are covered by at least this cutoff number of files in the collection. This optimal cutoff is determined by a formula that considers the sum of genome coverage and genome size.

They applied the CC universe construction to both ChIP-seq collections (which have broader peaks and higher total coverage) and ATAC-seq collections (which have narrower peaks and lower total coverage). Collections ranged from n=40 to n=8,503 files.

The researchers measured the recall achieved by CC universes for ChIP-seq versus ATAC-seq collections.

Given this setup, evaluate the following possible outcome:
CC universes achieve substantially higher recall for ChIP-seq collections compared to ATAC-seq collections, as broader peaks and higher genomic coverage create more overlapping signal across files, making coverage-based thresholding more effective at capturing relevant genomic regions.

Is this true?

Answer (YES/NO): NO